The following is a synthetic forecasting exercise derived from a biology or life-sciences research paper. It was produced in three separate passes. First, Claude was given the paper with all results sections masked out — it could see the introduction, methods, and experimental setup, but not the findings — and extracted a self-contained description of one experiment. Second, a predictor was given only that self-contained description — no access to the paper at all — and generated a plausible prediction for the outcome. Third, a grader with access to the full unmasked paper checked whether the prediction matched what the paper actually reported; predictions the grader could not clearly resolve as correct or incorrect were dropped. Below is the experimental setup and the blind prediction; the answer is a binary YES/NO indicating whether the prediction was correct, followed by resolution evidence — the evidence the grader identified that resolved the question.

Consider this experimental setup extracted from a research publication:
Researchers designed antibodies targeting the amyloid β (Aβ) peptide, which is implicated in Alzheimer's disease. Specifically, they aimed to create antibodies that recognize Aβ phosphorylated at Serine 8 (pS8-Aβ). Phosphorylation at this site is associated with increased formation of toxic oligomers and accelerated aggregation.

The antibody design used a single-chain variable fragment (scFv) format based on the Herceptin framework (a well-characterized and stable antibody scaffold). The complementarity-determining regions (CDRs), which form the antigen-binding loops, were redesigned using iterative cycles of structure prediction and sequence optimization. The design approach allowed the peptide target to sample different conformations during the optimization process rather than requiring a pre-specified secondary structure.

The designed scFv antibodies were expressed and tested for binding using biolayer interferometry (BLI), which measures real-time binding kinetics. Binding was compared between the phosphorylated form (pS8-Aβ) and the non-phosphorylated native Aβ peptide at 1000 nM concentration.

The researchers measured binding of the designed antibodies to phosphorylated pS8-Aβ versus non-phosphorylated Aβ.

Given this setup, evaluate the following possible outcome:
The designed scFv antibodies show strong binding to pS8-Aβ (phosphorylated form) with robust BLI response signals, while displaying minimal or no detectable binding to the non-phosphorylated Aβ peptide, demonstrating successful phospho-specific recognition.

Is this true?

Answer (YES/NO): YES